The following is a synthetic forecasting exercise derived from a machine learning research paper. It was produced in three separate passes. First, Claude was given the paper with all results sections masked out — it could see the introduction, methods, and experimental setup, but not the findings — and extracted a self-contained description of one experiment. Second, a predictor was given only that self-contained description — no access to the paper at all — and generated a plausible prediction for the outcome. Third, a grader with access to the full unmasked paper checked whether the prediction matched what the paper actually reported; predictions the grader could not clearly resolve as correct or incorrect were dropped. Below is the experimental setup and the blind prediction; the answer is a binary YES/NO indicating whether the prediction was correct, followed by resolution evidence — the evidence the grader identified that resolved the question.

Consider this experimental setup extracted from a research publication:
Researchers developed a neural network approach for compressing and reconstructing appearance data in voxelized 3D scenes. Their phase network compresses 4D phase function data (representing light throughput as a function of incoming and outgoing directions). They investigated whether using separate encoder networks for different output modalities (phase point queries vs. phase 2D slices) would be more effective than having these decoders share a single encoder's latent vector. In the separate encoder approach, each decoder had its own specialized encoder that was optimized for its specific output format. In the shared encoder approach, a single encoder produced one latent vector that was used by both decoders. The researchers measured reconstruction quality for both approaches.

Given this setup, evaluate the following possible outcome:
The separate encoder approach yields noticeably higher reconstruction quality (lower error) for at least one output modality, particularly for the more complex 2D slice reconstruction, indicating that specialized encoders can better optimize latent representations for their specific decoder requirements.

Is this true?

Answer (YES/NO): NO